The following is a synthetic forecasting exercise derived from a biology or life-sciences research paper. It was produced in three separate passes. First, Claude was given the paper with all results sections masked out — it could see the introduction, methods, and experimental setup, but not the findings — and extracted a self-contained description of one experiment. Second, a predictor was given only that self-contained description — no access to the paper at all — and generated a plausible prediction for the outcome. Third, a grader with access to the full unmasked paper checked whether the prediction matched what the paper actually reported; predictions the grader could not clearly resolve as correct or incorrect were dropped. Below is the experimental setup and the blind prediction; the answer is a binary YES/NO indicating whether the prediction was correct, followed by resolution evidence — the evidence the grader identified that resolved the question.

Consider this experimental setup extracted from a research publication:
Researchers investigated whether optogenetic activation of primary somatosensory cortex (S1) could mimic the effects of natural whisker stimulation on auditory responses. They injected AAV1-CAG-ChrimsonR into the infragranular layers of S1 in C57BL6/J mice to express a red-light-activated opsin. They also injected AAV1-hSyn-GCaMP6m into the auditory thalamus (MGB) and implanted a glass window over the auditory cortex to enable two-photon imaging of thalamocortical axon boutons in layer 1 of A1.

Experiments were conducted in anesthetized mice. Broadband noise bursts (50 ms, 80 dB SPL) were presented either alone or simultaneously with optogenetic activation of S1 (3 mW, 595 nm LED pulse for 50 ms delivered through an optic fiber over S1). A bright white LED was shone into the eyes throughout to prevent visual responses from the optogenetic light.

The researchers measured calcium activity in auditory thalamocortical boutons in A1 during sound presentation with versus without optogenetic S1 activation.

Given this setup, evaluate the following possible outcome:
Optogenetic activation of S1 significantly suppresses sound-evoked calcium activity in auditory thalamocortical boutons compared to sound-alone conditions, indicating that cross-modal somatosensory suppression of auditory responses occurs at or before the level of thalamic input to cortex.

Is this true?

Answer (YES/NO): YES